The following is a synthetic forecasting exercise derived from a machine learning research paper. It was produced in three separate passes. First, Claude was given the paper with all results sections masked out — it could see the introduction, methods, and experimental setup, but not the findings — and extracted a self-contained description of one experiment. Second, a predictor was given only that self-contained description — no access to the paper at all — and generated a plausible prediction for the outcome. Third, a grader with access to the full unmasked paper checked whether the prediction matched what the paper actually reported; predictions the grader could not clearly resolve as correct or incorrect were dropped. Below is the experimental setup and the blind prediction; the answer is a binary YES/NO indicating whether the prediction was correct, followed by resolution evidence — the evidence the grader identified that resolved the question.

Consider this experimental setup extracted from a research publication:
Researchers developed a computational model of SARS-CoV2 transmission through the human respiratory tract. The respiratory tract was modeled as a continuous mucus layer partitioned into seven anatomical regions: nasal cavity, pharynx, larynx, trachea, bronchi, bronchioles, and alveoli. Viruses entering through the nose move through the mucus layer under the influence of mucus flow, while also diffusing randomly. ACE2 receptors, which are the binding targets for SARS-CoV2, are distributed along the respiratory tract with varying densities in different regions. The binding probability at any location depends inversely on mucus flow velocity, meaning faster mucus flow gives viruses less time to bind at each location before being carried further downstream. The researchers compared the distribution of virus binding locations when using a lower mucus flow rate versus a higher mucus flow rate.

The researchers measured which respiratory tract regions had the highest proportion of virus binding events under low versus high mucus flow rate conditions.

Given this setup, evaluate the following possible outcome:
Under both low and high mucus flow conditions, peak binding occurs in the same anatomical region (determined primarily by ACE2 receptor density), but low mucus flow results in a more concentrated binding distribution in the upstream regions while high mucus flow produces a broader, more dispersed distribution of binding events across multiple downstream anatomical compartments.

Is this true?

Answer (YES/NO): NO